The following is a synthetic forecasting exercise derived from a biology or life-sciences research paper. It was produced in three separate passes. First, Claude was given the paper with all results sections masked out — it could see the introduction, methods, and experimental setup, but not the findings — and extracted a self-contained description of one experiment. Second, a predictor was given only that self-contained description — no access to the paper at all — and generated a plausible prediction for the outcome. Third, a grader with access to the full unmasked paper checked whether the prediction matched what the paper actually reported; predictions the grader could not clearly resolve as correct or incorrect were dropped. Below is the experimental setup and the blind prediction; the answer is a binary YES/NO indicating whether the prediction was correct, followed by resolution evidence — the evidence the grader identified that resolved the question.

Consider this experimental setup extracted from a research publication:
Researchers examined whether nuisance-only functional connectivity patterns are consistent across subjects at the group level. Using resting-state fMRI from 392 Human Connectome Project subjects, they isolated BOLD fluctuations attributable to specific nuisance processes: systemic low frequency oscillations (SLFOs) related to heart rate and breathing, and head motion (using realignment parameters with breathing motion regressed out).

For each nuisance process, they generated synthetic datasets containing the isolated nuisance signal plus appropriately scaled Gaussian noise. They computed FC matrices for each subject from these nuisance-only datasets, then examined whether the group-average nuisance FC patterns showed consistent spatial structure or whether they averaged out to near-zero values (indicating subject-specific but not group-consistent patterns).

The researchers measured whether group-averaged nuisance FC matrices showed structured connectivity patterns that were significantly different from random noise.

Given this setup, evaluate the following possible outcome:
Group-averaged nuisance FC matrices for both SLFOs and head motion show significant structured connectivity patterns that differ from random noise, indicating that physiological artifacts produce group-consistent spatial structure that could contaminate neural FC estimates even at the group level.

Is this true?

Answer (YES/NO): YES